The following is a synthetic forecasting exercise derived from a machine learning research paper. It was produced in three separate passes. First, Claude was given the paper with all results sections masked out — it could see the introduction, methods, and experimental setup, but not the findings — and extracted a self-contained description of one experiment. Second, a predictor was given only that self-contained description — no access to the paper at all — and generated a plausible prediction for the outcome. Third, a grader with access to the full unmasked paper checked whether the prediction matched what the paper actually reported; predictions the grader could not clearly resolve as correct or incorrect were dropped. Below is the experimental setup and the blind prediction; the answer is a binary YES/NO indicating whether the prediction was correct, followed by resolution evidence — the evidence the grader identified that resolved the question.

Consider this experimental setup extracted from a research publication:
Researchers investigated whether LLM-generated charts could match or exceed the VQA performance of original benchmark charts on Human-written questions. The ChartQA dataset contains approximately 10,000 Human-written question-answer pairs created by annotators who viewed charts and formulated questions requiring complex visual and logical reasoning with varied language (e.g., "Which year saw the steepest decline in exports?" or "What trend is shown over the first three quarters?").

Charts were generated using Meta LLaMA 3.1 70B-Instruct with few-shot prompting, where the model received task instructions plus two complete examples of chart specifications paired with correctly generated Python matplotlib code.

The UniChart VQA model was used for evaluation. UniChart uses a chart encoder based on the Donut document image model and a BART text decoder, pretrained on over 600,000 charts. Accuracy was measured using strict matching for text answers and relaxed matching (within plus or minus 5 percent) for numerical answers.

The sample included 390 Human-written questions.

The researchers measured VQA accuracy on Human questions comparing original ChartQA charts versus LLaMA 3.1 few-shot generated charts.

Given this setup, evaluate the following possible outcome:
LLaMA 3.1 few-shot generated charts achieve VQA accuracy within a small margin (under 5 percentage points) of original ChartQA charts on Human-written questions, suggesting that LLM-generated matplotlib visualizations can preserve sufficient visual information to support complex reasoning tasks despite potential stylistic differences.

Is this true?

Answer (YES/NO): YES